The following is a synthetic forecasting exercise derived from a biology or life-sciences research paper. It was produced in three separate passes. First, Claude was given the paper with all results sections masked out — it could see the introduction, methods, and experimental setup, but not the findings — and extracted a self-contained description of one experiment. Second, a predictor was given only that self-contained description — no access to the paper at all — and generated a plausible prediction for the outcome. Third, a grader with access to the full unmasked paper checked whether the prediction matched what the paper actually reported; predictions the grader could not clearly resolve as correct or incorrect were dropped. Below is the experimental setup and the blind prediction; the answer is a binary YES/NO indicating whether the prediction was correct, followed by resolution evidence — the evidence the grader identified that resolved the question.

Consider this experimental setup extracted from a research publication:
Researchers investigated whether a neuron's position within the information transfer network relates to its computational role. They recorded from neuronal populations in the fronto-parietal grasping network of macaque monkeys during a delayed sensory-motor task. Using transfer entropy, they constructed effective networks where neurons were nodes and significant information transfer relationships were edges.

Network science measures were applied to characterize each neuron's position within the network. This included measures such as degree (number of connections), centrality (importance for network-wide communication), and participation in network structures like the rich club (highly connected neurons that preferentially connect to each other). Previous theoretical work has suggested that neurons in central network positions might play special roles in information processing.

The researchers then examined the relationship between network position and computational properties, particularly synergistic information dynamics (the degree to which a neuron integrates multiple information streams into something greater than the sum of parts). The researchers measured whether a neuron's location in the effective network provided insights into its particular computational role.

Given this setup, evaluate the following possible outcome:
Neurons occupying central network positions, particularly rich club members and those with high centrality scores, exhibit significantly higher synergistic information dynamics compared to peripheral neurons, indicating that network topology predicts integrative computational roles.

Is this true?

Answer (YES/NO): YES